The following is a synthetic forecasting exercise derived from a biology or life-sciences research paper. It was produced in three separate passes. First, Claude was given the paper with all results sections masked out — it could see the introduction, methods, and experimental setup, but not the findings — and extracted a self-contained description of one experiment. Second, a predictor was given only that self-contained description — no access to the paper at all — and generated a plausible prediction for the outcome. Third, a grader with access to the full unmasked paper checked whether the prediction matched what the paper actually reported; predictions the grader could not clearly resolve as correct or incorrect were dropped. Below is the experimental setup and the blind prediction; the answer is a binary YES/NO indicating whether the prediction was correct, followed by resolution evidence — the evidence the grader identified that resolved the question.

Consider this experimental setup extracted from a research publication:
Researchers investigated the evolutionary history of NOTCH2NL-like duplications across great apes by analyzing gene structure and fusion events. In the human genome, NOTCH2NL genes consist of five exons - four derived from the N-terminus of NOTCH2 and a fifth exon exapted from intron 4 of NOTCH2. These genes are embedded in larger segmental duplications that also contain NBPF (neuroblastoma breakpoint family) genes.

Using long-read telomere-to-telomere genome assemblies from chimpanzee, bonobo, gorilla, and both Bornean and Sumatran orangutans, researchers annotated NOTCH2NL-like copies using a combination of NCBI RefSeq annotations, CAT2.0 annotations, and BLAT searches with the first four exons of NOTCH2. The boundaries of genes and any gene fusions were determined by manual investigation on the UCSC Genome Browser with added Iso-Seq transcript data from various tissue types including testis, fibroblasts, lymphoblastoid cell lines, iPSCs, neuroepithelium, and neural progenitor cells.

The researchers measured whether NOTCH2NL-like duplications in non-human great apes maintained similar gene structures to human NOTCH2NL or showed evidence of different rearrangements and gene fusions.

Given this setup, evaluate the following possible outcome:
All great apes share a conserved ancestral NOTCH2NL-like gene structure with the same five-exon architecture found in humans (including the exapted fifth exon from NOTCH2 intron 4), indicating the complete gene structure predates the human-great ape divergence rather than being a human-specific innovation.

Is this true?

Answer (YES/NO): NO